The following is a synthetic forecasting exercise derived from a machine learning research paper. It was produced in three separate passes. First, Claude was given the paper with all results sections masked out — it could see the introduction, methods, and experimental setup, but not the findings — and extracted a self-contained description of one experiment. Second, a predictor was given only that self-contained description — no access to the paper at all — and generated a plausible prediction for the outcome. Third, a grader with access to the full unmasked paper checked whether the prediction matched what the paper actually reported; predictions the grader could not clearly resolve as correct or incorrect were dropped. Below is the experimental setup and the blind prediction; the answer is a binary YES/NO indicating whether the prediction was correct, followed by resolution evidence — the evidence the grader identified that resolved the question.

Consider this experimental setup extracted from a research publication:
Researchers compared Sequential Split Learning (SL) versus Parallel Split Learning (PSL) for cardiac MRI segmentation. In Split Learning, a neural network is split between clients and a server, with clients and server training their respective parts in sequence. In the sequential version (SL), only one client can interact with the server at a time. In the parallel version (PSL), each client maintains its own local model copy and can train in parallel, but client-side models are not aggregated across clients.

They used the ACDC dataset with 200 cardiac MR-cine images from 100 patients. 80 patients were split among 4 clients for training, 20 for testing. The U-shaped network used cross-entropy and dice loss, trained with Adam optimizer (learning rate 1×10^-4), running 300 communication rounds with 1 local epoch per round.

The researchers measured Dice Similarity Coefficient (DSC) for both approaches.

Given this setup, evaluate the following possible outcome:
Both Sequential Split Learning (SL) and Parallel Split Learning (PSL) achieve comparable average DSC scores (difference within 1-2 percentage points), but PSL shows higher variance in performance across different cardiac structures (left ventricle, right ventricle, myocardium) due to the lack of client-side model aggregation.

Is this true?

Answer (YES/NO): NO